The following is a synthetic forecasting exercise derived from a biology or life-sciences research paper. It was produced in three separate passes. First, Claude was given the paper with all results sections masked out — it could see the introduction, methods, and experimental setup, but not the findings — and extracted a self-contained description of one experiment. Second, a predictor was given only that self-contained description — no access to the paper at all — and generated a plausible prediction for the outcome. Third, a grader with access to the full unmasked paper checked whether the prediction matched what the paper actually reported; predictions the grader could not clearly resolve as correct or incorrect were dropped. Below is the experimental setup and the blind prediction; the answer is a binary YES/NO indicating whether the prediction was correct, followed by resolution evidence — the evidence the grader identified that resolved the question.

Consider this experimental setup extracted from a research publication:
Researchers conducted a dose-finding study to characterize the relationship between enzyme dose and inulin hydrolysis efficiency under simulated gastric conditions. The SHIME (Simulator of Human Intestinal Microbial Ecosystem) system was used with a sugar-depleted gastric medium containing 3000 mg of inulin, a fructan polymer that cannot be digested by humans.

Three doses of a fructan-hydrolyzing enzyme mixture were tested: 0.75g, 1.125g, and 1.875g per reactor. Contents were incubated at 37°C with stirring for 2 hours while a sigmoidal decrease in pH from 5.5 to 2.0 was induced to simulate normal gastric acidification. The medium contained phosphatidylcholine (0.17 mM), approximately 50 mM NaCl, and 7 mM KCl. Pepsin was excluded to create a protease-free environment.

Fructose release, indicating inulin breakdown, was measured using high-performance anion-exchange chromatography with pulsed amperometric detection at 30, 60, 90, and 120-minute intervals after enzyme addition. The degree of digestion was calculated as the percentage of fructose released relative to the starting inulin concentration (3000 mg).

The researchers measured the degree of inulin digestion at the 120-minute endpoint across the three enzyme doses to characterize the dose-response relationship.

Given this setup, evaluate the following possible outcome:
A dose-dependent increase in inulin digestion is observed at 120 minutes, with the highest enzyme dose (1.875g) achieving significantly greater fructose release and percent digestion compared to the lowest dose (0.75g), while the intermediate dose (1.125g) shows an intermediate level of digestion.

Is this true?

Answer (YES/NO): NO